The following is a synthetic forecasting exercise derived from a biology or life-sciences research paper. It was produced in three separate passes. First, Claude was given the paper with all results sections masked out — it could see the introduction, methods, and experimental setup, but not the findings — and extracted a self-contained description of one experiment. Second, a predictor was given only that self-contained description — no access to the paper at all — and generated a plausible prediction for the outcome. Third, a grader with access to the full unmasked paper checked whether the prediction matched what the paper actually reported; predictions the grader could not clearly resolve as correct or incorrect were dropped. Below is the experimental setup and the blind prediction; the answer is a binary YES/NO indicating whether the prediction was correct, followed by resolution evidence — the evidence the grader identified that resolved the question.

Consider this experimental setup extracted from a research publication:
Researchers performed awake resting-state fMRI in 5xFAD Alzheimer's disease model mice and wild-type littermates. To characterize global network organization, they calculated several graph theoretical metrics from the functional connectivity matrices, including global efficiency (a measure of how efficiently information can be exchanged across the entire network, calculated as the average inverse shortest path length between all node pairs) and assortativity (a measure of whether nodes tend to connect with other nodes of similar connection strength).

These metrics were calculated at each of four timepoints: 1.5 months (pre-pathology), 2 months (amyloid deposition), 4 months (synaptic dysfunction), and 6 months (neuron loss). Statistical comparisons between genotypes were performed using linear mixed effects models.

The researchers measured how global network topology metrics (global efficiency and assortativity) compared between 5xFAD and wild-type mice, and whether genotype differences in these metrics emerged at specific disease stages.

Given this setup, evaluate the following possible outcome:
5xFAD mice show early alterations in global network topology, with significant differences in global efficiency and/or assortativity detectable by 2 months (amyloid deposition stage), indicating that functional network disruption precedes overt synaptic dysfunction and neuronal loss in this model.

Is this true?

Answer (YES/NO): NO